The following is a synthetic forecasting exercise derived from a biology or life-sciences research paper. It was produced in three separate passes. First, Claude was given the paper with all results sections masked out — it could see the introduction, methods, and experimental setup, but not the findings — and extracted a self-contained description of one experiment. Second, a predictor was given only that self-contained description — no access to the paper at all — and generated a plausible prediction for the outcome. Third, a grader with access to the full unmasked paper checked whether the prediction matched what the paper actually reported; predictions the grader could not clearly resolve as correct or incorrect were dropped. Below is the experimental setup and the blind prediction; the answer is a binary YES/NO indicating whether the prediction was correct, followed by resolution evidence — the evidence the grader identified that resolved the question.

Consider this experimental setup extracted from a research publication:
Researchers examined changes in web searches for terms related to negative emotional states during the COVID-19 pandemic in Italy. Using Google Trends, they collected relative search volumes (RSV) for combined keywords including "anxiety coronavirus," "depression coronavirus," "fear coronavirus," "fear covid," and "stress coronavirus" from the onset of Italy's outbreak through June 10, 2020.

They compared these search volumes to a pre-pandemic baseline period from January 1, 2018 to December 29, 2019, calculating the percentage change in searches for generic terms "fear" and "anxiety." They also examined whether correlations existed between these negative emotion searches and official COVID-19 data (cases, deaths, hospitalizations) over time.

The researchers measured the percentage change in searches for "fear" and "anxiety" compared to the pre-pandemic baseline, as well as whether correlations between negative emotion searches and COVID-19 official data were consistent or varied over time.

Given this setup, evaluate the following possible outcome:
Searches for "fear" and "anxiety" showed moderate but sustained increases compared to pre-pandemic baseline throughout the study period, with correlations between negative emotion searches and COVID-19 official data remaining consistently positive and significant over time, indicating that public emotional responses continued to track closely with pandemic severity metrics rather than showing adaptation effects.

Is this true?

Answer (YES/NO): NO